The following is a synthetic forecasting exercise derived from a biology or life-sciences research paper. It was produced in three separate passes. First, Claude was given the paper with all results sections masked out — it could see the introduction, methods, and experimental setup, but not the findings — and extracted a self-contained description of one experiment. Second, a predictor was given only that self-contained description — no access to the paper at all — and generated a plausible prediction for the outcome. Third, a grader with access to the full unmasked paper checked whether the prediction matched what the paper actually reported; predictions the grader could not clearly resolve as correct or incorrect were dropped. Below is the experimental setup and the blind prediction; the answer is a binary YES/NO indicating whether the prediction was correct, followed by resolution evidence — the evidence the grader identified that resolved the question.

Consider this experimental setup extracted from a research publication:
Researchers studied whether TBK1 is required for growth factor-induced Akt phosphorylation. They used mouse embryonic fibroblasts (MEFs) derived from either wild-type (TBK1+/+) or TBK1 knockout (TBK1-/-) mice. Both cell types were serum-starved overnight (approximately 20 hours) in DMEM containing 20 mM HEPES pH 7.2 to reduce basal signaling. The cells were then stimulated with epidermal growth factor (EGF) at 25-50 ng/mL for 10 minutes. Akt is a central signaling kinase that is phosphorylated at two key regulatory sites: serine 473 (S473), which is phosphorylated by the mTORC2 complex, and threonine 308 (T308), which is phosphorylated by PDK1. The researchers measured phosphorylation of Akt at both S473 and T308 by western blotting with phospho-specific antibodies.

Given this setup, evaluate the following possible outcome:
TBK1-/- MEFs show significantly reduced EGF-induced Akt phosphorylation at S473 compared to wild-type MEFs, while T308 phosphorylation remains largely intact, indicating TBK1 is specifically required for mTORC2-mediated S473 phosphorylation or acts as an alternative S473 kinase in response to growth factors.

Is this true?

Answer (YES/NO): NO